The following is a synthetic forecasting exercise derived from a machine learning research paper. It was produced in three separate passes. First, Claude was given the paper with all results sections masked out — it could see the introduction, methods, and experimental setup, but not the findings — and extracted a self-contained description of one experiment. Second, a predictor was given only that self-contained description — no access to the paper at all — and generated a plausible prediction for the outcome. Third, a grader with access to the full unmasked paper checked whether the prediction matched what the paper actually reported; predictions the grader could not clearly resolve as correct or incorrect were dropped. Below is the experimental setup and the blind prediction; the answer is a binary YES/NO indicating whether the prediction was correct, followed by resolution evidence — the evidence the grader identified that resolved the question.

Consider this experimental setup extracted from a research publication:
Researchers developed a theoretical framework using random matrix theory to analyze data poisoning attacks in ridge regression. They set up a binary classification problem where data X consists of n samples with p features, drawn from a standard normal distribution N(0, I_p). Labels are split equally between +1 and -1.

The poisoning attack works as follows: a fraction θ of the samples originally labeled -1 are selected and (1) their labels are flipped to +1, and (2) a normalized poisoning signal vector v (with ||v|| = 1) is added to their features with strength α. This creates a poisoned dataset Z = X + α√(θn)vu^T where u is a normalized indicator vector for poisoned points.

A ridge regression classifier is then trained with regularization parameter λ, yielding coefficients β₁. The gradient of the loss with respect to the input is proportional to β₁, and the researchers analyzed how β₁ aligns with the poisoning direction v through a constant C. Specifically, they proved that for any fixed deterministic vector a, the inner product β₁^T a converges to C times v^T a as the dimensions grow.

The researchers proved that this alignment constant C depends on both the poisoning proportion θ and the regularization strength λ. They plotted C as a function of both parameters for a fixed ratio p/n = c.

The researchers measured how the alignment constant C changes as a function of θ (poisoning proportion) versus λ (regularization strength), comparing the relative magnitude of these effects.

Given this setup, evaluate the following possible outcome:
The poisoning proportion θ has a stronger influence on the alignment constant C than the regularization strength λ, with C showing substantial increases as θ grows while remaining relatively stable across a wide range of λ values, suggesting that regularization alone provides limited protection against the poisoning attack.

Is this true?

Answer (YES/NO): YES